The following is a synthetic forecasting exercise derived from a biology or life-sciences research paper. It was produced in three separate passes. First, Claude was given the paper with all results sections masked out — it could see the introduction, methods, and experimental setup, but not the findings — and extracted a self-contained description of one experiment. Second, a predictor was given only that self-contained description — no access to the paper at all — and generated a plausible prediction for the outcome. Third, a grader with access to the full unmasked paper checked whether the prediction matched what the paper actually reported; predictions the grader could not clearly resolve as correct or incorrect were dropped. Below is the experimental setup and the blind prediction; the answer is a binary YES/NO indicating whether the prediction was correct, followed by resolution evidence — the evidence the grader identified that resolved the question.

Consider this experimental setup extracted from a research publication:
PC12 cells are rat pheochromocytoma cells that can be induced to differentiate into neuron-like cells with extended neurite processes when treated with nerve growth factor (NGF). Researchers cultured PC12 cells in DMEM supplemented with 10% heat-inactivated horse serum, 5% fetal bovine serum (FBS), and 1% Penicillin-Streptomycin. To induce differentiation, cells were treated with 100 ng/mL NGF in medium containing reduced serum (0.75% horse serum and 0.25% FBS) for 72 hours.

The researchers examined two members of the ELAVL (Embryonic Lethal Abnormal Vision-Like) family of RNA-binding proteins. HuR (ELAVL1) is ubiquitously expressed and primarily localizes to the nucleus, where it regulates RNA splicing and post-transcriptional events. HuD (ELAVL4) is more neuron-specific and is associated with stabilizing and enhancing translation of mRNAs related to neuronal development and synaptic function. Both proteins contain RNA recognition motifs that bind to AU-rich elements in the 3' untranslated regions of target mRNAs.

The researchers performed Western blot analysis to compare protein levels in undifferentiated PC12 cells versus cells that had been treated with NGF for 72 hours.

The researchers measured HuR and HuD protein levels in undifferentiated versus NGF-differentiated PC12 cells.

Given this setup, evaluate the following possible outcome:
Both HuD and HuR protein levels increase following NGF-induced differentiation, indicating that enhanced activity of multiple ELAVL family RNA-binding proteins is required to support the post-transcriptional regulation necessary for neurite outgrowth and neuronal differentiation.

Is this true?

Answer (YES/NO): NO